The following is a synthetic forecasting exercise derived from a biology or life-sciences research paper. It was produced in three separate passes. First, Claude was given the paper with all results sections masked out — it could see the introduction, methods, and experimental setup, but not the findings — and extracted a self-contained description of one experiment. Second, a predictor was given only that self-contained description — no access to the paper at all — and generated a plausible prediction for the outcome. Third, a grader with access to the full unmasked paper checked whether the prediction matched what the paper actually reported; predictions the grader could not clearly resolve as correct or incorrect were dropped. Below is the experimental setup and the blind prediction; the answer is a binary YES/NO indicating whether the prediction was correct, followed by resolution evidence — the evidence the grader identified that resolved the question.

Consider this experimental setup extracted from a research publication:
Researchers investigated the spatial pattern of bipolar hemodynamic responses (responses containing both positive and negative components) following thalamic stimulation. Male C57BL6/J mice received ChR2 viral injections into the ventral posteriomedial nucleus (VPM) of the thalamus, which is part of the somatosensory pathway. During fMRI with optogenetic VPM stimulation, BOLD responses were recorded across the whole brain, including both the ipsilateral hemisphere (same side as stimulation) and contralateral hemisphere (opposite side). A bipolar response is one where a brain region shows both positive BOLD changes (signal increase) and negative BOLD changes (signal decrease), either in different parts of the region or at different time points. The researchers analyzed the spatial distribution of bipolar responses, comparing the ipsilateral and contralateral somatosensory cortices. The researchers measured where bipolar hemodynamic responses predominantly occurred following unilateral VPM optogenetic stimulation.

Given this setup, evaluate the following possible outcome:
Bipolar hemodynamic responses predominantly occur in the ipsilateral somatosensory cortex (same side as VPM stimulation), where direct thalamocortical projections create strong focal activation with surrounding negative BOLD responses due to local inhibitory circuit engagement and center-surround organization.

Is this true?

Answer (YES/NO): NO